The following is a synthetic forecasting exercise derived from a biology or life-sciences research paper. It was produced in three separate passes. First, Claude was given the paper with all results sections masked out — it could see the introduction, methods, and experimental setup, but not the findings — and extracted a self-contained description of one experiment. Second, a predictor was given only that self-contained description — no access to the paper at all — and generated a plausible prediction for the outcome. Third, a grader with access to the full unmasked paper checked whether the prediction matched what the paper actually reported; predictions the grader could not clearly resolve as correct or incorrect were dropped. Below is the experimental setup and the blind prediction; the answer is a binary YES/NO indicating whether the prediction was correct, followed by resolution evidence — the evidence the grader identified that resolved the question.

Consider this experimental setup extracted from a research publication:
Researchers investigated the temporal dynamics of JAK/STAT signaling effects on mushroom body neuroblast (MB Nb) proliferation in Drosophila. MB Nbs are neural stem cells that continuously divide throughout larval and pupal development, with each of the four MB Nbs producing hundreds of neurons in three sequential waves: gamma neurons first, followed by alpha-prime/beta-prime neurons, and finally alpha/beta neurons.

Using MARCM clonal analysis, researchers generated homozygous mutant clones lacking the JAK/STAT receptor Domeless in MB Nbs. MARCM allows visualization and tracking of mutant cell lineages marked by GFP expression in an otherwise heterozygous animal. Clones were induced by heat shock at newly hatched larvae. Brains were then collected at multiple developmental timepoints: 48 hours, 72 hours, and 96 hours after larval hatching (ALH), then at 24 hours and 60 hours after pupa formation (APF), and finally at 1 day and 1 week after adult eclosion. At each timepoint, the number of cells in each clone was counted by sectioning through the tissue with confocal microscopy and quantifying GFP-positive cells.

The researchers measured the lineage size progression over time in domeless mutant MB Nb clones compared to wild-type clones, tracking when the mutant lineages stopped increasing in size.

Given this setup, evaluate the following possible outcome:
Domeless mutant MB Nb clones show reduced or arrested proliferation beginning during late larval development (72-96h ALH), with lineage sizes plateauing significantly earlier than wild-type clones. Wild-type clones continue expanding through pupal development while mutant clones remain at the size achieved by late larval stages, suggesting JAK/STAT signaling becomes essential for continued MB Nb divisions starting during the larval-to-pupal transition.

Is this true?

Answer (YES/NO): NO